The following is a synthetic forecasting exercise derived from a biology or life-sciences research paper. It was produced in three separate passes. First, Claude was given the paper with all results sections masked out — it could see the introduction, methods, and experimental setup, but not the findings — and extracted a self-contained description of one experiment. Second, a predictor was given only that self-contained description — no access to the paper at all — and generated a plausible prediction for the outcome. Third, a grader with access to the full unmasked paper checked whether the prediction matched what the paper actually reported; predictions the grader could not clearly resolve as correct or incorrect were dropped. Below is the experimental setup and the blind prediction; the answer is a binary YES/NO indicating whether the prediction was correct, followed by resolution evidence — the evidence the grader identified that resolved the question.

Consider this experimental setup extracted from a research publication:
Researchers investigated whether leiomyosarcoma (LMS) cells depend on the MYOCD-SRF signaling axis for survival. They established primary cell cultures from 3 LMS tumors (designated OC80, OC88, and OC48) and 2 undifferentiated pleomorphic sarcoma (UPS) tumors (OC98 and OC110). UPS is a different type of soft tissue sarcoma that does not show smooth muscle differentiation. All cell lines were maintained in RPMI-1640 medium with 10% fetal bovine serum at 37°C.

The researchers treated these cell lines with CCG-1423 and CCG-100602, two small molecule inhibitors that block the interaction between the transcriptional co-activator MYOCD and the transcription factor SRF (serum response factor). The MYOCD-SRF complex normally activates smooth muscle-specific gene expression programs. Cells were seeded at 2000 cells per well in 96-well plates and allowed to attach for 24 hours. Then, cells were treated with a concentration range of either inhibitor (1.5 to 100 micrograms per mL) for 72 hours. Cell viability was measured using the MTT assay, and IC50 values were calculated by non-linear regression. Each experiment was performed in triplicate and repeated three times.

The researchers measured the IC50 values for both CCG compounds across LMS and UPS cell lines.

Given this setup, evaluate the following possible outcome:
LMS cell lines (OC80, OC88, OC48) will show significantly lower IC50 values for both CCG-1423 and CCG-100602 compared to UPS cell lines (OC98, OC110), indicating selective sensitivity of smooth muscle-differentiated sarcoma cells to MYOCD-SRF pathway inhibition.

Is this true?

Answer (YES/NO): NO